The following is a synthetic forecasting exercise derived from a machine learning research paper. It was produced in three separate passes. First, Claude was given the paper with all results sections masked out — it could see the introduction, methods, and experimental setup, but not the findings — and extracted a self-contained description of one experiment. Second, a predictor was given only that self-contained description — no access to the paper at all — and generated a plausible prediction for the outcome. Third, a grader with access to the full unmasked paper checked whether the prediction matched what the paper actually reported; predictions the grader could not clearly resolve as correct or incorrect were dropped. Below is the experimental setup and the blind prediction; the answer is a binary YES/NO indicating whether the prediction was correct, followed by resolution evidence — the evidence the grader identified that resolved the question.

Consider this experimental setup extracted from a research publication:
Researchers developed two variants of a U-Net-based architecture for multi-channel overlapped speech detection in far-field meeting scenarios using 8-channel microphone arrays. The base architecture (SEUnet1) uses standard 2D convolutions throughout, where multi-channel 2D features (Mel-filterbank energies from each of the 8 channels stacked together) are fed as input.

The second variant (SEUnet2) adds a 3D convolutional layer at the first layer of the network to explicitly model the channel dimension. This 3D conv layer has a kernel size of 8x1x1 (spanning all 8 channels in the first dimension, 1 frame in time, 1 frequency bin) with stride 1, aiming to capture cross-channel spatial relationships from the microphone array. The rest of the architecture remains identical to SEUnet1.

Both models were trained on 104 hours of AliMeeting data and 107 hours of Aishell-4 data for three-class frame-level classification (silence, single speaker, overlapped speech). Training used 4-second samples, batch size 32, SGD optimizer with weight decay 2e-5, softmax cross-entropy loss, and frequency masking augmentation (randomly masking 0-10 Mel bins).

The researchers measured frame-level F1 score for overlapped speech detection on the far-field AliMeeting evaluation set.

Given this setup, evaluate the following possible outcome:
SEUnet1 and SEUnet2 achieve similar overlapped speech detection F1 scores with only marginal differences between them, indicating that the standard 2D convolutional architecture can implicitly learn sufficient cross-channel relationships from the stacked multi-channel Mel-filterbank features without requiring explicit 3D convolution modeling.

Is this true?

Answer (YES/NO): YES